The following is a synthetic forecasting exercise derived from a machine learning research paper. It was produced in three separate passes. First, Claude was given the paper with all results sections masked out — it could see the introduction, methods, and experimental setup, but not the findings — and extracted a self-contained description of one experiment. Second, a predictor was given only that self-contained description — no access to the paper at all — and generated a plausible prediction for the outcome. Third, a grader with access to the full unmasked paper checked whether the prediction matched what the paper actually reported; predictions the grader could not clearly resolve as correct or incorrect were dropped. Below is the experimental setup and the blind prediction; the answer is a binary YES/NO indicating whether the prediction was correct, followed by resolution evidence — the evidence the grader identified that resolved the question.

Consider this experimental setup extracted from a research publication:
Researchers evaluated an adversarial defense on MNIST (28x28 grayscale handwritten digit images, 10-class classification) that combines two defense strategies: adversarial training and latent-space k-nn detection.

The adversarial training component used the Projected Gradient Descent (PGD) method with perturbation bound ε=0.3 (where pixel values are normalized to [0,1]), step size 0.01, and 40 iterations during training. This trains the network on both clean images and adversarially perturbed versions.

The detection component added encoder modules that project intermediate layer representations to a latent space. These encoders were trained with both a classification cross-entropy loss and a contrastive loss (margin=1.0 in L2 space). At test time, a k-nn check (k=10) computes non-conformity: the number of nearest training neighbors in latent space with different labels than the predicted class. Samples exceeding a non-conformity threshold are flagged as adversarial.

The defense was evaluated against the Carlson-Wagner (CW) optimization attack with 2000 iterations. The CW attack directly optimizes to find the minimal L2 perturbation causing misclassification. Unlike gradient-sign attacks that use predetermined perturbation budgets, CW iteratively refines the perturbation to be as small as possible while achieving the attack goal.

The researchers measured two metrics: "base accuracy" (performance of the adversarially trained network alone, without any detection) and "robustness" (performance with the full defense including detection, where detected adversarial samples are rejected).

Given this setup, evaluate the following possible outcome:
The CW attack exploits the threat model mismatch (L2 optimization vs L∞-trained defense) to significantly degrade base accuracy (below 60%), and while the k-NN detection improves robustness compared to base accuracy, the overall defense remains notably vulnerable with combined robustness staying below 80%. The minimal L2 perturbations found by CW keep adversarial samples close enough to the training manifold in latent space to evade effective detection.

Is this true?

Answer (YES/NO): NO